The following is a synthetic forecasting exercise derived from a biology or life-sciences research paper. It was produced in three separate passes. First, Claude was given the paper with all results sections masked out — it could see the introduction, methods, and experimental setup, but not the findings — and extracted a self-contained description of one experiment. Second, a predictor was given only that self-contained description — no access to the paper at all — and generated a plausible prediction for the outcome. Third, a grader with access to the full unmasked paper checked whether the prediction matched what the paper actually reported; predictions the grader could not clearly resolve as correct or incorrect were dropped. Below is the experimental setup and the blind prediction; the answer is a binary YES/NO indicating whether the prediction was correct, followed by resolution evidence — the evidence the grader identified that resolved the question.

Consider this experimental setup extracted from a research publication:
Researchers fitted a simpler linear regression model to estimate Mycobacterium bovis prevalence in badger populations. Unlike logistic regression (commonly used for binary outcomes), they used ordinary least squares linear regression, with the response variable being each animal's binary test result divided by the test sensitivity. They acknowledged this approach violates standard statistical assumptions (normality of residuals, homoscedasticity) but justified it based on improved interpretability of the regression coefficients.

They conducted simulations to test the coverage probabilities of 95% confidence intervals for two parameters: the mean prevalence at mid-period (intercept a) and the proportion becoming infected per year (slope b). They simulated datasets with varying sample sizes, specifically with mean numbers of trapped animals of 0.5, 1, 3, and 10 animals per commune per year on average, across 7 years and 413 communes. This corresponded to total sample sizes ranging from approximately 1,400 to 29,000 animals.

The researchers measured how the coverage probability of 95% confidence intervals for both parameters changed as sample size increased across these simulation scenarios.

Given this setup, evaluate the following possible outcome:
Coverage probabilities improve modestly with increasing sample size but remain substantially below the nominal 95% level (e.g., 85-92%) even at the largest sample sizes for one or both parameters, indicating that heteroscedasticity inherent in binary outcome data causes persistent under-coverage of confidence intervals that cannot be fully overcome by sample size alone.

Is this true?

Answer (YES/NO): NO